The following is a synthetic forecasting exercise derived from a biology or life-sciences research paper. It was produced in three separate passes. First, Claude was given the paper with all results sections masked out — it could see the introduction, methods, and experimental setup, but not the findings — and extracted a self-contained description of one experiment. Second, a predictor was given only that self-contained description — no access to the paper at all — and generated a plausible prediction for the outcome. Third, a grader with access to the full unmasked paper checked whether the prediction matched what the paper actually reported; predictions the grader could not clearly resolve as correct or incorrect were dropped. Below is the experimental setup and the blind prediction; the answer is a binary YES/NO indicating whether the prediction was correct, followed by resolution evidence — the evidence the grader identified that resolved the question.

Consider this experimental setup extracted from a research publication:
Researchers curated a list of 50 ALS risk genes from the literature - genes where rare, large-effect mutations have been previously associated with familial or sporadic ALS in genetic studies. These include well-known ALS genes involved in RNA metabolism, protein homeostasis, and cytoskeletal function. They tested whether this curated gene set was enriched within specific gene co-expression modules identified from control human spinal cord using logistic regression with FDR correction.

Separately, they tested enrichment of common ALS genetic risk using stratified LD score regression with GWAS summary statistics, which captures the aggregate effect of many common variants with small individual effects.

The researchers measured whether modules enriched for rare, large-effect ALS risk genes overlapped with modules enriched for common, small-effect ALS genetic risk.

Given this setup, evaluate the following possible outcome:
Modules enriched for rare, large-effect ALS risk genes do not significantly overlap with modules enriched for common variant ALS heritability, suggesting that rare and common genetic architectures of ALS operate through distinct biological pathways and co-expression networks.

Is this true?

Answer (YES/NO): NO